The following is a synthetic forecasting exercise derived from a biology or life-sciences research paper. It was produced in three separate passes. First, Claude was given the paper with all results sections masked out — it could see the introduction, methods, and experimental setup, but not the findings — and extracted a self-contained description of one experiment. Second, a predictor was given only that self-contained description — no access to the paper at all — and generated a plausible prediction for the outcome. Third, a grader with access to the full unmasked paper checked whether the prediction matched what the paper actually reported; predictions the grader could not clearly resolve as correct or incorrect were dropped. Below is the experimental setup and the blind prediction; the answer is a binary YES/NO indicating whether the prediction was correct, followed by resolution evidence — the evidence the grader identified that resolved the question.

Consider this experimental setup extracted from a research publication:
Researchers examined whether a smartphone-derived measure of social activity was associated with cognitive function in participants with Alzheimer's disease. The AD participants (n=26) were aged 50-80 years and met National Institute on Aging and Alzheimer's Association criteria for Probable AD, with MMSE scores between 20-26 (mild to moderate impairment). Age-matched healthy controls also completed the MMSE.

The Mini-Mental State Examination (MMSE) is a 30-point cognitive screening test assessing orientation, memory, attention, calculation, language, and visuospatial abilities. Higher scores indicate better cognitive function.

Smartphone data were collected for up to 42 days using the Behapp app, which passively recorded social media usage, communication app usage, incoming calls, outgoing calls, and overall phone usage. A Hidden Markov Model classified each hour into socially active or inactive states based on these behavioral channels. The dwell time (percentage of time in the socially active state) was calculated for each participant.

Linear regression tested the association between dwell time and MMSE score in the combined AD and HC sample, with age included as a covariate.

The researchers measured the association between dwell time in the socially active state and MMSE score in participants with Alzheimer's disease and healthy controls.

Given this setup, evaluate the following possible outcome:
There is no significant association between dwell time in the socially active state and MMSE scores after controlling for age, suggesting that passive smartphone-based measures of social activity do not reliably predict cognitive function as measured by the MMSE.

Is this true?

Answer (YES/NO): NO